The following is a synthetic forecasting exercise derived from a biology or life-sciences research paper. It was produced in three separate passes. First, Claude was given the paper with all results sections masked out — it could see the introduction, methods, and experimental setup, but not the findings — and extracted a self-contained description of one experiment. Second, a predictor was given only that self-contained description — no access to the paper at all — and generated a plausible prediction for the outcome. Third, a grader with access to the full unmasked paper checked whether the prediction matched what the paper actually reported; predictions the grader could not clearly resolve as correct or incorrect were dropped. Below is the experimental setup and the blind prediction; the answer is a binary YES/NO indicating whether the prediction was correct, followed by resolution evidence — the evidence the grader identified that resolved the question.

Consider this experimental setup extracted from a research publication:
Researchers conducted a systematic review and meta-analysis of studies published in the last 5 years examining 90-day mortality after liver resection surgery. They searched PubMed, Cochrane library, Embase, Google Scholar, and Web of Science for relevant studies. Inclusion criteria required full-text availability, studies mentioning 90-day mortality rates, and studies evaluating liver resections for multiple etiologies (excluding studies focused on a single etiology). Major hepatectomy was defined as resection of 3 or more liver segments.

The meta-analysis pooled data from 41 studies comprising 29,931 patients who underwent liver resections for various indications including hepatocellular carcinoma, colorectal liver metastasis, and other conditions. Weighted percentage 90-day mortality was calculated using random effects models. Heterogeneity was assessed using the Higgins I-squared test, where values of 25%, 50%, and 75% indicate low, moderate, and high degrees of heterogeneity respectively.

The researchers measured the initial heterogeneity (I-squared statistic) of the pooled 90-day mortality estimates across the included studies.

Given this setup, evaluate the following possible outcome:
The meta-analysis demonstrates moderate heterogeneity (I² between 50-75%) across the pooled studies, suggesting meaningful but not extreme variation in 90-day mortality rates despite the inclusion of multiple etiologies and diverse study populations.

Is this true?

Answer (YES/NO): NO